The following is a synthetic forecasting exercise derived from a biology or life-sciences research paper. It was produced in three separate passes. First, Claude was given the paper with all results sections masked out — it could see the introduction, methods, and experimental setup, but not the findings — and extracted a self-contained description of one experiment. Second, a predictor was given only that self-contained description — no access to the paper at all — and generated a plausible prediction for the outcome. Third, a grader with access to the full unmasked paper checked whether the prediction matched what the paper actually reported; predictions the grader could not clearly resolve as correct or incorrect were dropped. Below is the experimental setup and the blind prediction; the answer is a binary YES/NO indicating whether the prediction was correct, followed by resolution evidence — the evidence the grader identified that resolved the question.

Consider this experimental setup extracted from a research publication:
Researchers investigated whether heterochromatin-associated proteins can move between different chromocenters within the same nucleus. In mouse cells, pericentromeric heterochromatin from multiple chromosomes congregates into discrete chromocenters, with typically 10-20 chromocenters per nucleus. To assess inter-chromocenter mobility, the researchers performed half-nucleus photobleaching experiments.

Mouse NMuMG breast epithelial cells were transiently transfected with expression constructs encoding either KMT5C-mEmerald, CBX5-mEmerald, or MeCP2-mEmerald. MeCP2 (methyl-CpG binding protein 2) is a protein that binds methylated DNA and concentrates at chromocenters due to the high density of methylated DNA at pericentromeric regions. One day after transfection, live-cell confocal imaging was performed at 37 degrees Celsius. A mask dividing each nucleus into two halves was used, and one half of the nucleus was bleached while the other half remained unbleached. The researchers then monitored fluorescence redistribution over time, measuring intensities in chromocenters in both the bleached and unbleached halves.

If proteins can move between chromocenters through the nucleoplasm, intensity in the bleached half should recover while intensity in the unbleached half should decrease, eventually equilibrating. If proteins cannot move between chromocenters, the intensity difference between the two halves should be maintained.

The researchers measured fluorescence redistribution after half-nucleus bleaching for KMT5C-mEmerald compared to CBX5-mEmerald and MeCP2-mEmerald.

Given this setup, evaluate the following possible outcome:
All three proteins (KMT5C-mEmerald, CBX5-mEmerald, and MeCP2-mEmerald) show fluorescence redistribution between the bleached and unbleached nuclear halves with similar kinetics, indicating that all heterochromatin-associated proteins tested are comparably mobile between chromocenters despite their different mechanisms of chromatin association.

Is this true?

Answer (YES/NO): NO